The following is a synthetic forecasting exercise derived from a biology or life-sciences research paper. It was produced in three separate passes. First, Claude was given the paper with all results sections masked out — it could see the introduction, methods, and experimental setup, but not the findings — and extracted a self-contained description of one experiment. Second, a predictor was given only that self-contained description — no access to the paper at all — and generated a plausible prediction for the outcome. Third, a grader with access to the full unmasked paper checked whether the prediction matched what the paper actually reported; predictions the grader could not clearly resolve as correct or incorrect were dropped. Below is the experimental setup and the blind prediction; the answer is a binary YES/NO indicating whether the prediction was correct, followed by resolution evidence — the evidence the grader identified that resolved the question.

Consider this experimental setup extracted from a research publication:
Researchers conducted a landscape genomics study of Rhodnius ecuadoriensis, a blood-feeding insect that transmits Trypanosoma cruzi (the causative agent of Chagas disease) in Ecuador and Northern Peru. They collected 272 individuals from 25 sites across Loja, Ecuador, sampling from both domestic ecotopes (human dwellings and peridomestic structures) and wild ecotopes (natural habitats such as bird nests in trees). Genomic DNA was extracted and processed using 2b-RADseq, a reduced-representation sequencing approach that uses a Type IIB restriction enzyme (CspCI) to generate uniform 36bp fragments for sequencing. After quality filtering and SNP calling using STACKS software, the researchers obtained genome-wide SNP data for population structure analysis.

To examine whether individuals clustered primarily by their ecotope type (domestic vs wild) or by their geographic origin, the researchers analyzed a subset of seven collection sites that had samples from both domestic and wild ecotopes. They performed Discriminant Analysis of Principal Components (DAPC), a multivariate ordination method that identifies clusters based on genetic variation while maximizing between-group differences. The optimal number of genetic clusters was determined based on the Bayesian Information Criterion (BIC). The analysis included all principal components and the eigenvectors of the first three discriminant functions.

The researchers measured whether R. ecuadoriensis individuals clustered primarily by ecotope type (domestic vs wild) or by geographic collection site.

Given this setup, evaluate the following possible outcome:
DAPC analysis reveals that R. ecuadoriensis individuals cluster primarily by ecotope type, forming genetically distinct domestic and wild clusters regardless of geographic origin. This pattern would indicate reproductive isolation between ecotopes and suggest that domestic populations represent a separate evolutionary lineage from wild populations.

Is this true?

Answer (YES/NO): NO